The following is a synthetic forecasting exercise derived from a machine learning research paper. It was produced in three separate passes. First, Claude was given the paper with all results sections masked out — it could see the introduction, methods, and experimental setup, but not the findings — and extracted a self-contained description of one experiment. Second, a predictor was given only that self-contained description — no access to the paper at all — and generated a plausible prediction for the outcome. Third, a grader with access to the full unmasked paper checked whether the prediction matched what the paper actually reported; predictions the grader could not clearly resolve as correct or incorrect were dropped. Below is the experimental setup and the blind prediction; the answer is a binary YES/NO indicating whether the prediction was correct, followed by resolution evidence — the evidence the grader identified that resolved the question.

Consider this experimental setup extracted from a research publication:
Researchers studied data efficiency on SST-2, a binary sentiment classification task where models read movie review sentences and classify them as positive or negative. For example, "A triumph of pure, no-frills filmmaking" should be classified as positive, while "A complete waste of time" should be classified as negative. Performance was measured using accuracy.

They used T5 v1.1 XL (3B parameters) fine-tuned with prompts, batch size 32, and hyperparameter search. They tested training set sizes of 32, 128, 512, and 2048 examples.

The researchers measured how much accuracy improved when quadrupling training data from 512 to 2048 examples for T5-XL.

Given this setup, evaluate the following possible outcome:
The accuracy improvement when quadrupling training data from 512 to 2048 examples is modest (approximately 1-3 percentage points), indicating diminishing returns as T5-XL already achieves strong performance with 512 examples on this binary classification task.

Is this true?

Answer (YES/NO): NO